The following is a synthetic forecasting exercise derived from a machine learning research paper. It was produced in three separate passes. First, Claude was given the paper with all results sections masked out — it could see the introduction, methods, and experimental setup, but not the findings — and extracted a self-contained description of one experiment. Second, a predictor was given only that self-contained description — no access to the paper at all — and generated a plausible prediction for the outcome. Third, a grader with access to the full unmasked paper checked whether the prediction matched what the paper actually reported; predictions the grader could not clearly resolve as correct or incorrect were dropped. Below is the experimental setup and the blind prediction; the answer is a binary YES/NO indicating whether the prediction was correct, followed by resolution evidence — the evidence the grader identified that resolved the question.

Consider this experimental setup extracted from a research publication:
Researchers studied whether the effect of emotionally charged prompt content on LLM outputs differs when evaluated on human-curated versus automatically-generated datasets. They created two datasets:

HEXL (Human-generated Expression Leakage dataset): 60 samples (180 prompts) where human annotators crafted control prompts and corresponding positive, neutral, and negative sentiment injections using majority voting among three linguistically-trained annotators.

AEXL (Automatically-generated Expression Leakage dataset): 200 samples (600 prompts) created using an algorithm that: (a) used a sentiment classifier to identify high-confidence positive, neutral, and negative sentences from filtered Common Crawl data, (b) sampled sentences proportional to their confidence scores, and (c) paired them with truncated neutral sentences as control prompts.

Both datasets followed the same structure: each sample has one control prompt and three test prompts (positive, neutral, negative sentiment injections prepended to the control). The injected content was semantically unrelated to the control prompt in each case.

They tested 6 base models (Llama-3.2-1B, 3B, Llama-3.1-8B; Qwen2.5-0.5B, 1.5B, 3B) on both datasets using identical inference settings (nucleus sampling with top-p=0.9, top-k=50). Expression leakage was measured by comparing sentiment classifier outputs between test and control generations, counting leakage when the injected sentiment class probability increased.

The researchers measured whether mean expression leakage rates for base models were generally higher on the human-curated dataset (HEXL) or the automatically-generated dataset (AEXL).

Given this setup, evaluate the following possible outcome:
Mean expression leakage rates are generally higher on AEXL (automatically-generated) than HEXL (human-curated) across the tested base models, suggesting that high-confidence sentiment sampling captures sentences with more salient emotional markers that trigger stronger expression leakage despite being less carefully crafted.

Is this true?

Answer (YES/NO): NO